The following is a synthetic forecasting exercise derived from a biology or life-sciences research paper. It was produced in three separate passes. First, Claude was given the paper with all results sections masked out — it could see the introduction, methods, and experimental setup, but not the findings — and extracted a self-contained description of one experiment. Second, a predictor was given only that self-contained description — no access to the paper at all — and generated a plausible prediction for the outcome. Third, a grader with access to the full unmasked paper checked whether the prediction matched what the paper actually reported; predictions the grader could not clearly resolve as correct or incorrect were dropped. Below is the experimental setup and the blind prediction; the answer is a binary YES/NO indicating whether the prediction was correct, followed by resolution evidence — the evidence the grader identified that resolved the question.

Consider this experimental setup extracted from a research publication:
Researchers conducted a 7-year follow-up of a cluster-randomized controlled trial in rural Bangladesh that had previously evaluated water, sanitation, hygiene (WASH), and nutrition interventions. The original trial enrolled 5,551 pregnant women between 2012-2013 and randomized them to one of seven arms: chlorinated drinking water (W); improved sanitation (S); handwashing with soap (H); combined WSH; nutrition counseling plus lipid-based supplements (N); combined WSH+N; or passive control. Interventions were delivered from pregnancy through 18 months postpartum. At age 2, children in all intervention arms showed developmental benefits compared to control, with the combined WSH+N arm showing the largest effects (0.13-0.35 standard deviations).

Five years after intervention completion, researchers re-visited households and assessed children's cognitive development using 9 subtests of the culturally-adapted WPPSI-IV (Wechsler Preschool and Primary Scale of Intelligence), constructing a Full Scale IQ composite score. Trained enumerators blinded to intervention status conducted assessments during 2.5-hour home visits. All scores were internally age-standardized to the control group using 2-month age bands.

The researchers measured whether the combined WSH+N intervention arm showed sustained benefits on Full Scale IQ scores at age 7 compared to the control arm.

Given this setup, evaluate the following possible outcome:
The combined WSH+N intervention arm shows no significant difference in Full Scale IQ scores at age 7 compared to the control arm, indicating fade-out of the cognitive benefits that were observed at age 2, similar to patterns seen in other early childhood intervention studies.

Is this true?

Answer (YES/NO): NO